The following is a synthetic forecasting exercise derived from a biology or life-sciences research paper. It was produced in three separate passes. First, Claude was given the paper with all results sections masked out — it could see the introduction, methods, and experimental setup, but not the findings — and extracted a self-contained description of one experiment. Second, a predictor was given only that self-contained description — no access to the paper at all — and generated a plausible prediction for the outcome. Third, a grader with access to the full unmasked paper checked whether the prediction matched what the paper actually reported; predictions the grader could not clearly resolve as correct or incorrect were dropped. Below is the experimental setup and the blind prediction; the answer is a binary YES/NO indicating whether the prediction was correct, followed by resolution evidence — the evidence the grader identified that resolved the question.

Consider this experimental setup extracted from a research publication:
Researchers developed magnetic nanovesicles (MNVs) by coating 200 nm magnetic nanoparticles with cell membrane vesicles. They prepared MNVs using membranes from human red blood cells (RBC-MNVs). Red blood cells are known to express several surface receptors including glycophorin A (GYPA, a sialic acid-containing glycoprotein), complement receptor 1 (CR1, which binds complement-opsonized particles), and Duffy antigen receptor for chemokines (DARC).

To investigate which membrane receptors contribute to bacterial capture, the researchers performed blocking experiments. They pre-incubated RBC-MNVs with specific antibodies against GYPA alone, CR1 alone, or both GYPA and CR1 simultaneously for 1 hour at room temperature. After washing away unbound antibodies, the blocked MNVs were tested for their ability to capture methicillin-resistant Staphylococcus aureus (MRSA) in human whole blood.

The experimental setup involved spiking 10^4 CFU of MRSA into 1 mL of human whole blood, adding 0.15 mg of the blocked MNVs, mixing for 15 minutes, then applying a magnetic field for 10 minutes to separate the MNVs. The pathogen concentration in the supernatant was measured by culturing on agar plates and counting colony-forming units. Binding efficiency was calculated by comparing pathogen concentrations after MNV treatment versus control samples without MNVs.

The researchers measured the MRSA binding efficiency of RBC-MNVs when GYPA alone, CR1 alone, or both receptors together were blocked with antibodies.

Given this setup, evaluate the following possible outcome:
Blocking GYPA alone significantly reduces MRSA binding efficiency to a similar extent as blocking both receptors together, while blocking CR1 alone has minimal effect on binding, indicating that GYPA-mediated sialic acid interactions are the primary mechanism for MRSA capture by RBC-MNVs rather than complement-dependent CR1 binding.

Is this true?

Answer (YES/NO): NO